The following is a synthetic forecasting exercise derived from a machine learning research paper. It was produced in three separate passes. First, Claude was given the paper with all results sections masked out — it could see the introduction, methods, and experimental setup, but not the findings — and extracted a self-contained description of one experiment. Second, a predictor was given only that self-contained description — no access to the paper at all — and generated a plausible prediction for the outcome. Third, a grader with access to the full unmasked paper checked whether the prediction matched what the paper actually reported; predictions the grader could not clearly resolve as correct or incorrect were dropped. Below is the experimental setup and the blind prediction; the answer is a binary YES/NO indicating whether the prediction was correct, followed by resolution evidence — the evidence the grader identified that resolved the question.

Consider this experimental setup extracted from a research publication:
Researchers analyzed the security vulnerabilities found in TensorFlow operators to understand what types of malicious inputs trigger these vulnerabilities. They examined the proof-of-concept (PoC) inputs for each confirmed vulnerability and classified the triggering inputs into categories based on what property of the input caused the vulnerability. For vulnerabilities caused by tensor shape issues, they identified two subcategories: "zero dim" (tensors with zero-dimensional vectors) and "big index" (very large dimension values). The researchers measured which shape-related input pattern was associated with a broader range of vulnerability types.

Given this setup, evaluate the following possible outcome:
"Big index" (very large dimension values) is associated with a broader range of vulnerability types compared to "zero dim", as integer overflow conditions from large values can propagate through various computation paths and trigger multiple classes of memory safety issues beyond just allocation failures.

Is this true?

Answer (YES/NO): NO